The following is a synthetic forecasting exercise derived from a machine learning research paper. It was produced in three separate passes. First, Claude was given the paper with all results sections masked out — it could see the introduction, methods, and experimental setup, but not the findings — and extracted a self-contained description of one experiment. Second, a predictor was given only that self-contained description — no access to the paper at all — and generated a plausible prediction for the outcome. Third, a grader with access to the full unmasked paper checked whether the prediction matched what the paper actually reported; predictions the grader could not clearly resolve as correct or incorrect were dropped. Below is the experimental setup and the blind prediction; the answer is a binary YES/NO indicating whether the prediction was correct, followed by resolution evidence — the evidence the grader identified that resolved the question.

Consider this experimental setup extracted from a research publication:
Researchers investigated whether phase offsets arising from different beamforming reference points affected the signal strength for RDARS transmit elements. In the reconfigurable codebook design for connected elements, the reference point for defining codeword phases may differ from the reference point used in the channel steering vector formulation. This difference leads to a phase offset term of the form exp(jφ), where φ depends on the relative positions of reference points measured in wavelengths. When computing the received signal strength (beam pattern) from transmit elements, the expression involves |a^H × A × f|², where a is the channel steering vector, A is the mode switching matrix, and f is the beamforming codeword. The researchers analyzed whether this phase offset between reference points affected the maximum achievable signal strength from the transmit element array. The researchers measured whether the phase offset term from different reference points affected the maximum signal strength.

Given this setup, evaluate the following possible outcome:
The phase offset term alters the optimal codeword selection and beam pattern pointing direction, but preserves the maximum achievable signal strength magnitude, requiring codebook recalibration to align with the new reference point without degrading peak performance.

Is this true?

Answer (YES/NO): NO